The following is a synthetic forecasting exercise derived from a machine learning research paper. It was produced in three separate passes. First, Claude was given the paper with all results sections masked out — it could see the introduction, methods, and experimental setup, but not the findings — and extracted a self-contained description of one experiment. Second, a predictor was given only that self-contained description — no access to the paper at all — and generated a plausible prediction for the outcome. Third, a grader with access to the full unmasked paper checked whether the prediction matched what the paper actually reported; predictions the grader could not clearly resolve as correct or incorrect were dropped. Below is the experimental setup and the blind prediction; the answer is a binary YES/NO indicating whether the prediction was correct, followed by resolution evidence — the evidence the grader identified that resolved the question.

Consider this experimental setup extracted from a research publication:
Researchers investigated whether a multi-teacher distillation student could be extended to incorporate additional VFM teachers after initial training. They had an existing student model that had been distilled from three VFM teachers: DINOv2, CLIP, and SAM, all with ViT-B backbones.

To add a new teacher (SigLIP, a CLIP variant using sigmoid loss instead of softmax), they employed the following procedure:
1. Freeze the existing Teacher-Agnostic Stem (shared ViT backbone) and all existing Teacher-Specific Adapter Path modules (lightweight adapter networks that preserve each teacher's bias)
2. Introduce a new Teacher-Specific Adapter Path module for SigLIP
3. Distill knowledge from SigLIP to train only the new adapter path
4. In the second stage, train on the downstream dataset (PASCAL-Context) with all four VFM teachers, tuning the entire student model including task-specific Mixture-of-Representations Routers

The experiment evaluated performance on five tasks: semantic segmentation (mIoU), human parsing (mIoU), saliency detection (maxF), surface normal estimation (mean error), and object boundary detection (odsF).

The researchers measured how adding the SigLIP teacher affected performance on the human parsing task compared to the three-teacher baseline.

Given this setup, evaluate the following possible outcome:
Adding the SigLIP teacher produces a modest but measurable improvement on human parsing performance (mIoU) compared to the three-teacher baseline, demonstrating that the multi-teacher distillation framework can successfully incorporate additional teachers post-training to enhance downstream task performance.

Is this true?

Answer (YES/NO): NO